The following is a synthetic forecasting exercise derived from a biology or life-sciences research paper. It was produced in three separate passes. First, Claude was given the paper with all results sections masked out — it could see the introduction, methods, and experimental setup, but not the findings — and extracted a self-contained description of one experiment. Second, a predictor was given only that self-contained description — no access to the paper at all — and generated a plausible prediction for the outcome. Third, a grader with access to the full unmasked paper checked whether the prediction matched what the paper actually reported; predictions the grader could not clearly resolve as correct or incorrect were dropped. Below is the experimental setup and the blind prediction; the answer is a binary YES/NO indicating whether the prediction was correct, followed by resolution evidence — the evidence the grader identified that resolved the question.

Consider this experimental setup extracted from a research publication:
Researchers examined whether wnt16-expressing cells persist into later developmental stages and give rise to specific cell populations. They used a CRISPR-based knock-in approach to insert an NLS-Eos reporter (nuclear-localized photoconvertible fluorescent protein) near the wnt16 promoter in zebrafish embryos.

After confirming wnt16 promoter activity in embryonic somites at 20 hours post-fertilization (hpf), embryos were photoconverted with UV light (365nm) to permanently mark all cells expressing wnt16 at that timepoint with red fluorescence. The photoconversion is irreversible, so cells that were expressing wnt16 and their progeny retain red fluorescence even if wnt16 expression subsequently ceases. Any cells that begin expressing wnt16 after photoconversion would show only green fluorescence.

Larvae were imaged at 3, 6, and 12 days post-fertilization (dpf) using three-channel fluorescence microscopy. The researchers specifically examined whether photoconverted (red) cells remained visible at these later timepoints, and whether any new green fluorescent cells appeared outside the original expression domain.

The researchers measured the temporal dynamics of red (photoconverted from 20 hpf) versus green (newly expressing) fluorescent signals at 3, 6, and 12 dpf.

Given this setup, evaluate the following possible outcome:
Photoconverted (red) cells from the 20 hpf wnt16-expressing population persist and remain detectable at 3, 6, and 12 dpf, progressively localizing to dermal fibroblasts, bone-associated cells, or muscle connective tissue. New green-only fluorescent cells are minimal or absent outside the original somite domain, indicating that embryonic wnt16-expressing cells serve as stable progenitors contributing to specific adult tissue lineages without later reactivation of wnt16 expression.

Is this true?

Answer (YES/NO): NO